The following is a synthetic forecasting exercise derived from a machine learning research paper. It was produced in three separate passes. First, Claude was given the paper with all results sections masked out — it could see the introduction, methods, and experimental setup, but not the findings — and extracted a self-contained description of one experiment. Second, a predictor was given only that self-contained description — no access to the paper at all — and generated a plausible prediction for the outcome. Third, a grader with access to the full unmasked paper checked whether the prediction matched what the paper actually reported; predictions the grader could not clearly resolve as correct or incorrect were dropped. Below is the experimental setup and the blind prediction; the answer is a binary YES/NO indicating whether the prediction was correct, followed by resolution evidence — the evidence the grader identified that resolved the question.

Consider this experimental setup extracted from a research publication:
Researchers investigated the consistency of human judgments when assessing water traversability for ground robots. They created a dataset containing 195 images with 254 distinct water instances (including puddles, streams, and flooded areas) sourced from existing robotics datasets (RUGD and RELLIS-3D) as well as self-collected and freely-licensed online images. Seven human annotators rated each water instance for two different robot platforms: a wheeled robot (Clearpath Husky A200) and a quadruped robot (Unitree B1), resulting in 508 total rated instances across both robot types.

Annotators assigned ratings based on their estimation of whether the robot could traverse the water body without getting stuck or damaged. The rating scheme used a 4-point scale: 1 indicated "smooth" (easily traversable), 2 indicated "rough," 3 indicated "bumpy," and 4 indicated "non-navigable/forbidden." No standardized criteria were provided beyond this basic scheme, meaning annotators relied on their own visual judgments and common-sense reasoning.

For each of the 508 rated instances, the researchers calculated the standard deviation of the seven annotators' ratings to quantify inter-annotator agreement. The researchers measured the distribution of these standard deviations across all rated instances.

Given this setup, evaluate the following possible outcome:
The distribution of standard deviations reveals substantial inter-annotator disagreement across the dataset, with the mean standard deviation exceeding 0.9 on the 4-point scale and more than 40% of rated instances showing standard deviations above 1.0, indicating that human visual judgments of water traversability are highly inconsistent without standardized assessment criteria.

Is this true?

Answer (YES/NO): NO